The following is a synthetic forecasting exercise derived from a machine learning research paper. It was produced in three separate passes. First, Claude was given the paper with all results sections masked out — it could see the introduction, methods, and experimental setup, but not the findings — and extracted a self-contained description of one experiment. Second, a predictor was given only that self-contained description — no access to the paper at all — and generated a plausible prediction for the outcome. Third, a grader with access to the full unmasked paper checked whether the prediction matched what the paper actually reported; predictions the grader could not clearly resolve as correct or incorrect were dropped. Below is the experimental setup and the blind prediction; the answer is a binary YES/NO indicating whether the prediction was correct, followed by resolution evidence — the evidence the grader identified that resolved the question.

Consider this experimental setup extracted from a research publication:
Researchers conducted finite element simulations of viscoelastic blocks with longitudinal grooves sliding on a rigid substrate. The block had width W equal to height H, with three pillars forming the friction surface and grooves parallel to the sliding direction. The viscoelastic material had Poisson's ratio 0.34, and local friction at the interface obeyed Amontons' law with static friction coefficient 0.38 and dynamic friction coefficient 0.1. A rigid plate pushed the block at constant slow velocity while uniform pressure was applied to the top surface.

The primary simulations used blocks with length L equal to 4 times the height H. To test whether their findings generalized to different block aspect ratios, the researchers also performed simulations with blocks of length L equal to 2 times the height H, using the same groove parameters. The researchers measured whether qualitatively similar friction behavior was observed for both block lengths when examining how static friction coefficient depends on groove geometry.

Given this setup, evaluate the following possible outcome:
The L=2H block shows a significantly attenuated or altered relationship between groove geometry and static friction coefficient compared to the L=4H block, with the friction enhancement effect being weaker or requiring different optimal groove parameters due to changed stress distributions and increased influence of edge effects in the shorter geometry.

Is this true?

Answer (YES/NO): NO